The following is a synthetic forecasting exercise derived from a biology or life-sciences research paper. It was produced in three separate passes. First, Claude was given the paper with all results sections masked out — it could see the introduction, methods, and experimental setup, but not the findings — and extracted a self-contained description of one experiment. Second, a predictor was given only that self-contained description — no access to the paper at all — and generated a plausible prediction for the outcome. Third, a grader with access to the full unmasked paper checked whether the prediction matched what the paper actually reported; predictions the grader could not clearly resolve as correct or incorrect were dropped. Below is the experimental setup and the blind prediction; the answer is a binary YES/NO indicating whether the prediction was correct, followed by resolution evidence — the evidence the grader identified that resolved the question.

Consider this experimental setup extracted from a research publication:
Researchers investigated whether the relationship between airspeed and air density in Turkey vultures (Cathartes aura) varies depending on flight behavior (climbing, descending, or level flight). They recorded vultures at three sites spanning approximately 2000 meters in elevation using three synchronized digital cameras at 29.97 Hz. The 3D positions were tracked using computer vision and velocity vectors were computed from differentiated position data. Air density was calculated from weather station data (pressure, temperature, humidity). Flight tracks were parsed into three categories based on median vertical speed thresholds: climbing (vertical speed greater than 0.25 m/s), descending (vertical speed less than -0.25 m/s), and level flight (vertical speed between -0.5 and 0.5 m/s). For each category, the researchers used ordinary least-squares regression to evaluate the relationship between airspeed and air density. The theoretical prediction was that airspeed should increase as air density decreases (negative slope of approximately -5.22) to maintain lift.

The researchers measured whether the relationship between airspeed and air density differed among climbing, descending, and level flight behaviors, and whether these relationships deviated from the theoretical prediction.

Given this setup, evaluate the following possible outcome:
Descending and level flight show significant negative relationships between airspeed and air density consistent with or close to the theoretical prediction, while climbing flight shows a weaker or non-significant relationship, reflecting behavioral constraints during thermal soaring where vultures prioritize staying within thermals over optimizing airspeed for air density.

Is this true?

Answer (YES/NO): NO